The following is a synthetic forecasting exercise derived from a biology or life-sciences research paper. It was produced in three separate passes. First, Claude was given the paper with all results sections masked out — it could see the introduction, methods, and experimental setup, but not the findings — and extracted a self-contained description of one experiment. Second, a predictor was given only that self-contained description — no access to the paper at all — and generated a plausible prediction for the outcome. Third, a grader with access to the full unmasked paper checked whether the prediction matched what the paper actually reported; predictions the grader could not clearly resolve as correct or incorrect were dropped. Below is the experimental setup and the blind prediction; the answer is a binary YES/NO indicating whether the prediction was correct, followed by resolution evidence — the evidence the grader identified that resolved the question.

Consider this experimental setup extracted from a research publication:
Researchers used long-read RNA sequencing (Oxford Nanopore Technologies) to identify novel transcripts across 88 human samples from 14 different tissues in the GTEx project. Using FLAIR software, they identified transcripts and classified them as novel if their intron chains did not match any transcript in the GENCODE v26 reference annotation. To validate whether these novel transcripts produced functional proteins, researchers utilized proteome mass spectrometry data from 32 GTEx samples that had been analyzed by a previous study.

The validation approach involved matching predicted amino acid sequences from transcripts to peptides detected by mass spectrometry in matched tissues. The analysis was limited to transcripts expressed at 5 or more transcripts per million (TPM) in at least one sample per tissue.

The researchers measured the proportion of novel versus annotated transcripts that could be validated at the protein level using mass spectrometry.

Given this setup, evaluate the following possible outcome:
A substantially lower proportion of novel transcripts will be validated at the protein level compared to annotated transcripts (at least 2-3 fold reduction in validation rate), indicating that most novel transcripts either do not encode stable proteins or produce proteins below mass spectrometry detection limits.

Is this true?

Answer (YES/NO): NO